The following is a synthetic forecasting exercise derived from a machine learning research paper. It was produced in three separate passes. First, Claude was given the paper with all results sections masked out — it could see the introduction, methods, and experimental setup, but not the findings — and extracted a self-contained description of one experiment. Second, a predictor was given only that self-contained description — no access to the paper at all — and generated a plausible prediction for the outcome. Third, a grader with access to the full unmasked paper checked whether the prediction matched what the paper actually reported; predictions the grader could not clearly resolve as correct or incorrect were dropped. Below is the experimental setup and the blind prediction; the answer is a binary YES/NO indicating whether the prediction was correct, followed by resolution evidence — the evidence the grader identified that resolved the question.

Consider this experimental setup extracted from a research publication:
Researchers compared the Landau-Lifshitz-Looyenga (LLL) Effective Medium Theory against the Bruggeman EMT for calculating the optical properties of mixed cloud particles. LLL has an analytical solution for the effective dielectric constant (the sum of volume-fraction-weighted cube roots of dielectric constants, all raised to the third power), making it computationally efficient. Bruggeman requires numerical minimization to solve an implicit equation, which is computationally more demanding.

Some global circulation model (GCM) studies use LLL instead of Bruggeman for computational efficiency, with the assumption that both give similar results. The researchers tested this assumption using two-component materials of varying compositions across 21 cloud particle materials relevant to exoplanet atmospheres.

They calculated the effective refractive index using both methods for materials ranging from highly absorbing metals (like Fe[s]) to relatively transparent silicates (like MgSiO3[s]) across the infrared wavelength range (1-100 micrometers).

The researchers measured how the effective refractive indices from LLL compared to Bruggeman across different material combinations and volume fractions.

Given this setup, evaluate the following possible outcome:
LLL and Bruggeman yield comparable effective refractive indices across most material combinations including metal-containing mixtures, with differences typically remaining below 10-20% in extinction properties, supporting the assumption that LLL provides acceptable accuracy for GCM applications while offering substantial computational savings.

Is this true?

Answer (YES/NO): NO